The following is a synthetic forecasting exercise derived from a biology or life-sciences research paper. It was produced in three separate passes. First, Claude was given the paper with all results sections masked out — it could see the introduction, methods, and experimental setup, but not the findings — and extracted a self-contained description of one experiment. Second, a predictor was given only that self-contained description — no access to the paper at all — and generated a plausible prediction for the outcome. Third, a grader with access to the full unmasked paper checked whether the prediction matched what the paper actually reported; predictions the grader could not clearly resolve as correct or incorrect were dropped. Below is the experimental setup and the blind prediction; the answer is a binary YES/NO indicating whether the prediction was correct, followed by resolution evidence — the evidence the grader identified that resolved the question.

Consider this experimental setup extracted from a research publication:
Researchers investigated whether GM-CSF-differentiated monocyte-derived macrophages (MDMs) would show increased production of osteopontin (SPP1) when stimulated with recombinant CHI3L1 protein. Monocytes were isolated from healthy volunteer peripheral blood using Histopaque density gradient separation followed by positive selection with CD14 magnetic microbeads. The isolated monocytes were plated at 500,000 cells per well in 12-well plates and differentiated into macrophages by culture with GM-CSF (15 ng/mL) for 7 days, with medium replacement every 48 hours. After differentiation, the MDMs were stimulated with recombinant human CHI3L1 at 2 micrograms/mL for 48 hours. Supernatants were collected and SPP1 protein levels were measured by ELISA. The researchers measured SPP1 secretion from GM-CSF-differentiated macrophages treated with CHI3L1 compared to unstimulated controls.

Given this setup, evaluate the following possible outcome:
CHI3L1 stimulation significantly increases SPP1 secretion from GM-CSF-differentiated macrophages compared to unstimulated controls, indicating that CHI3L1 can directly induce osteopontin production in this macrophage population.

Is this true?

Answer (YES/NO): NO